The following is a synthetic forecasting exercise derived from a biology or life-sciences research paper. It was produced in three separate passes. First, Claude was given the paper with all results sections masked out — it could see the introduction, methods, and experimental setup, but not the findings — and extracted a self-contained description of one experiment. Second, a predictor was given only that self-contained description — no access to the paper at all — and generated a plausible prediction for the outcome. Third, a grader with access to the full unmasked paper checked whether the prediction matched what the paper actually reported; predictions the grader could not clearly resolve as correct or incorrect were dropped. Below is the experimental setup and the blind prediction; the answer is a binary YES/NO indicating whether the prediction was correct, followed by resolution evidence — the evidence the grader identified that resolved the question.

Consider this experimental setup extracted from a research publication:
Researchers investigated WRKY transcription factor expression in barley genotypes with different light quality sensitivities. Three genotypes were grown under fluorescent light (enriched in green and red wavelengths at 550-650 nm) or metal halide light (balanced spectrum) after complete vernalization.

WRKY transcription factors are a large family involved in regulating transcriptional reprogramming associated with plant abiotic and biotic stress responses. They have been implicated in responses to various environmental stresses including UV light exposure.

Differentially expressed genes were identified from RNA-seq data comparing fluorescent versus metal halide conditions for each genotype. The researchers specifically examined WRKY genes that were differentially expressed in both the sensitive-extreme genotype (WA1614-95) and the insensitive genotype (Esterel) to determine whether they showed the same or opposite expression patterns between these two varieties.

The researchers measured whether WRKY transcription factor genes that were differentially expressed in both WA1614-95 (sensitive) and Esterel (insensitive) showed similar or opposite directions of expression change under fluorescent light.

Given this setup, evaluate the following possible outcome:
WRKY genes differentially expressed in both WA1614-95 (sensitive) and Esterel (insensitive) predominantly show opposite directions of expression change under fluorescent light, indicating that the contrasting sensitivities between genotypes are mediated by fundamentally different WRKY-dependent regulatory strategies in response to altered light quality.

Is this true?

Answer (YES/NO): YES